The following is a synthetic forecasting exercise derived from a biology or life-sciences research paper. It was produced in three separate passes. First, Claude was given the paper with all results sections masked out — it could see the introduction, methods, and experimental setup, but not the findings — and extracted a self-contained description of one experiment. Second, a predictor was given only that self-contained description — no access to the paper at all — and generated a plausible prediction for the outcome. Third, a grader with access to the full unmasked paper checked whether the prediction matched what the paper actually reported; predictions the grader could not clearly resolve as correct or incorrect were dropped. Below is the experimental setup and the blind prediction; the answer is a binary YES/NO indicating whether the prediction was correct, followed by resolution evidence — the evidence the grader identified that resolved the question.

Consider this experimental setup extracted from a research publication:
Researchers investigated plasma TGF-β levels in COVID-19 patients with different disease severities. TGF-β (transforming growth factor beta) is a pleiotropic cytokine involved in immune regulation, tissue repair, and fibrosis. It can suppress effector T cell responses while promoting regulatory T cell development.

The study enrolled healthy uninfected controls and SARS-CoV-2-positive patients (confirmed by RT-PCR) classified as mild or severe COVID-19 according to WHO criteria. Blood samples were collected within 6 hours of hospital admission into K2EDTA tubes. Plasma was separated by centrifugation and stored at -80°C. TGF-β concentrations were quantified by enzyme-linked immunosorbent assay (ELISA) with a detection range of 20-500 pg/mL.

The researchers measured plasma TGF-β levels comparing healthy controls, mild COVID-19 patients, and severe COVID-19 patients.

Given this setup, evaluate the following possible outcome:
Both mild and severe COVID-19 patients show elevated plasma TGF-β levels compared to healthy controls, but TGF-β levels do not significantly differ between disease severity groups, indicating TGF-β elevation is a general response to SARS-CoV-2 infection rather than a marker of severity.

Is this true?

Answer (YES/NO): NO